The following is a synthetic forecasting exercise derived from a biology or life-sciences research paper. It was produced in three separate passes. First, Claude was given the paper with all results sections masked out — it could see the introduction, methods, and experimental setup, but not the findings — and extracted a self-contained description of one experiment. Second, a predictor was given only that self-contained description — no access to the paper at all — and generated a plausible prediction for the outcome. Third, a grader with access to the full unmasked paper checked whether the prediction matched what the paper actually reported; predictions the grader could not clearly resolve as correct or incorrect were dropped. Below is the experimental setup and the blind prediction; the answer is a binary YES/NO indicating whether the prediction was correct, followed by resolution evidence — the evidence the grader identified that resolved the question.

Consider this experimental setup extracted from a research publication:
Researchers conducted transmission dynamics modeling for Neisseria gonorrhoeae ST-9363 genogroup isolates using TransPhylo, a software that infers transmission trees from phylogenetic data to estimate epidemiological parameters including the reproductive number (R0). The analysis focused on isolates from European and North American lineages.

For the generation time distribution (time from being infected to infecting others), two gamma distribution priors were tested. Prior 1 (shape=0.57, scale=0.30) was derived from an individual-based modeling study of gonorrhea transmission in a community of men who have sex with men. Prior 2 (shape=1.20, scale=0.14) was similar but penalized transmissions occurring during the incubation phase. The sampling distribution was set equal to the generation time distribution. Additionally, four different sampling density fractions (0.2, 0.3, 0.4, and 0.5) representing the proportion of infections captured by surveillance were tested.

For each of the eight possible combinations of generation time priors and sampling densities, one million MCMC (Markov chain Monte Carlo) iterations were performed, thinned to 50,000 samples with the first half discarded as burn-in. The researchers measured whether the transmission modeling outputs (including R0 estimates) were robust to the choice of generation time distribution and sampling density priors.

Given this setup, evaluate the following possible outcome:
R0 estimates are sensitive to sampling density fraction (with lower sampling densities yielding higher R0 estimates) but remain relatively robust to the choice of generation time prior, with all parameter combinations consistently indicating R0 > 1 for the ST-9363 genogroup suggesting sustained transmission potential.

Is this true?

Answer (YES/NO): NO